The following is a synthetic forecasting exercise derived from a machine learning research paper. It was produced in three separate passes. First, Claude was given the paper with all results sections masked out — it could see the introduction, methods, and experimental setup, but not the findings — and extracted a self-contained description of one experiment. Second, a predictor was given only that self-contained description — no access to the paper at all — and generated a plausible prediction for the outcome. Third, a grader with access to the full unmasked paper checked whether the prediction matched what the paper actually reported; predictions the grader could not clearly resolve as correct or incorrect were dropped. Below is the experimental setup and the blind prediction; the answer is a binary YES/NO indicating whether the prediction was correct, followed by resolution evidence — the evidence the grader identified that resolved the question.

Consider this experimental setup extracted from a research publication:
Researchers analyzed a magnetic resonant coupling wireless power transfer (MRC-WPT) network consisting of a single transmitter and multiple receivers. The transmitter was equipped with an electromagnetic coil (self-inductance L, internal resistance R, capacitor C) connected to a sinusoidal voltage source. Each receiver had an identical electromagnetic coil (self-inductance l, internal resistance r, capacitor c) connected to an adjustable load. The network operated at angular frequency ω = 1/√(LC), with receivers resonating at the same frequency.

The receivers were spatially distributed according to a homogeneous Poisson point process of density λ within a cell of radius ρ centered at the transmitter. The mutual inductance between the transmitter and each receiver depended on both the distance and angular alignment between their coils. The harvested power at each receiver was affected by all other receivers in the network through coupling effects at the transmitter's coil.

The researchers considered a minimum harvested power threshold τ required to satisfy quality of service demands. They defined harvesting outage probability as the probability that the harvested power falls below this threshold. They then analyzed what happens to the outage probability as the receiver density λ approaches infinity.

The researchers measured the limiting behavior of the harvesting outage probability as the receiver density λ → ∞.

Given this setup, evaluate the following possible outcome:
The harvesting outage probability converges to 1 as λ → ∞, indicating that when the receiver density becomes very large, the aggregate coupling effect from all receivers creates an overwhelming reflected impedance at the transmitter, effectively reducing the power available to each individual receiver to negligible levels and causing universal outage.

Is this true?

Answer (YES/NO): YES